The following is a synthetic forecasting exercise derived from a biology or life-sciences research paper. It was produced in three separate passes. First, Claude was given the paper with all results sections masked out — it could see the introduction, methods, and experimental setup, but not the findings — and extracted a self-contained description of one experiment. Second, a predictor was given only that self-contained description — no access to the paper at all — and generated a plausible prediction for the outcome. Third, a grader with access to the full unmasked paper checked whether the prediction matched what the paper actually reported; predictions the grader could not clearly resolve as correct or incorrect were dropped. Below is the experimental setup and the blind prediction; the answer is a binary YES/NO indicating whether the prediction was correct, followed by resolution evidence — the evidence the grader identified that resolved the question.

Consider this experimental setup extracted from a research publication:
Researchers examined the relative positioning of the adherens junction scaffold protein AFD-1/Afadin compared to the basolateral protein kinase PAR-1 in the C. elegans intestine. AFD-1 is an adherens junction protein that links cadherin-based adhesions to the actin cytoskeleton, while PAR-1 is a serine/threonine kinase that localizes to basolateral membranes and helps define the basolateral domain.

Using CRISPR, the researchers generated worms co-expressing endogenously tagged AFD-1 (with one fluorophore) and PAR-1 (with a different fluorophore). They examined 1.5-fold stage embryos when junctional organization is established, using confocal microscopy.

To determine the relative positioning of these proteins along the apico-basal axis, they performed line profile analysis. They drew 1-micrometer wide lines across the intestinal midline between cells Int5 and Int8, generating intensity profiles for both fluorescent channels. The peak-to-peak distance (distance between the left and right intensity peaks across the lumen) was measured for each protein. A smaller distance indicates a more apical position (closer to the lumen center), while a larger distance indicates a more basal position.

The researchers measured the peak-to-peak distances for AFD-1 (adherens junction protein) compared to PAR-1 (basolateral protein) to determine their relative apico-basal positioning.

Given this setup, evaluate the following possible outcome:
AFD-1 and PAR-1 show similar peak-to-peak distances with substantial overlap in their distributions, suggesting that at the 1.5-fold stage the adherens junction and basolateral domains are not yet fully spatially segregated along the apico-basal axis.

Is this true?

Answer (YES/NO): NO